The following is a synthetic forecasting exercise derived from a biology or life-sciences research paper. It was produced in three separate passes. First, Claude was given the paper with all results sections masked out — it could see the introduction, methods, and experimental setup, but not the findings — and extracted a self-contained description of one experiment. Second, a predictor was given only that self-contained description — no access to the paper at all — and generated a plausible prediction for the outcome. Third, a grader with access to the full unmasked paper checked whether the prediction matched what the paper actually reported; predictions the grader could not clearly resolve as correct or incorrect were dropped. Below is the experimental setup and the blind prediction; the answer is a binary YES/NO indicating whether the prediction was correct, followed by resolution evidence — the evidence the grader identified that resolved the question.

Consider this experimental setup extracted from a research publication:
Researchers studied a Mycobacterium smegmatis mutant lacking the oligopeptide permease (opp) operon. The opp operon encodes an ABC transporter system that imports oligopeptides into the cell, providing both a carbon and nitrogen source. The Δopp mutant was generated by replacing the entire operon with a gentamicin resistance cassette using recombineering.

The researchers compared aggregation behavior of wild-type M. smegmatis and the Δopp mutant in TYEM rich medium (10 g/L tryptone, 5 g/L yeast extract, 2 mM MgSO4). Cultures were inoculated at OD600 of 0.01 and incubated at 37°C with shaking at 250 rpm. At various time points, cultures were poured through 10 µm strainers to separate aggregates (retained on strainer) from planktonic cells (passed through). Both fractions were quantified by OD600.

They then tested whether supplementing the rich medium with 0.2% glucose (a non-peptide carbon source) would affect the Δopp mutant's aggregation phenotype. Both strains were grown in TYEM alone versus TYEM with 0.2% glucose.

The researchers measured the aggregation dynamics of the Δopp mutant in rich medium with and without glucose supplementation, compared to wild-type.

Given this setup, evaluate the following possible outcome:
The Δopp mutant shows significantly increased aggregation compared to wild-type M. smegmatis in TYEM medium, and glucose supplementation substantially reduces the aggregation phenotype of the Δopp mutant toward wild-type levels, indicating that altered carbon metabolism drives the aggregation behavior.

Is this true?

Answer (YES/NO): NO